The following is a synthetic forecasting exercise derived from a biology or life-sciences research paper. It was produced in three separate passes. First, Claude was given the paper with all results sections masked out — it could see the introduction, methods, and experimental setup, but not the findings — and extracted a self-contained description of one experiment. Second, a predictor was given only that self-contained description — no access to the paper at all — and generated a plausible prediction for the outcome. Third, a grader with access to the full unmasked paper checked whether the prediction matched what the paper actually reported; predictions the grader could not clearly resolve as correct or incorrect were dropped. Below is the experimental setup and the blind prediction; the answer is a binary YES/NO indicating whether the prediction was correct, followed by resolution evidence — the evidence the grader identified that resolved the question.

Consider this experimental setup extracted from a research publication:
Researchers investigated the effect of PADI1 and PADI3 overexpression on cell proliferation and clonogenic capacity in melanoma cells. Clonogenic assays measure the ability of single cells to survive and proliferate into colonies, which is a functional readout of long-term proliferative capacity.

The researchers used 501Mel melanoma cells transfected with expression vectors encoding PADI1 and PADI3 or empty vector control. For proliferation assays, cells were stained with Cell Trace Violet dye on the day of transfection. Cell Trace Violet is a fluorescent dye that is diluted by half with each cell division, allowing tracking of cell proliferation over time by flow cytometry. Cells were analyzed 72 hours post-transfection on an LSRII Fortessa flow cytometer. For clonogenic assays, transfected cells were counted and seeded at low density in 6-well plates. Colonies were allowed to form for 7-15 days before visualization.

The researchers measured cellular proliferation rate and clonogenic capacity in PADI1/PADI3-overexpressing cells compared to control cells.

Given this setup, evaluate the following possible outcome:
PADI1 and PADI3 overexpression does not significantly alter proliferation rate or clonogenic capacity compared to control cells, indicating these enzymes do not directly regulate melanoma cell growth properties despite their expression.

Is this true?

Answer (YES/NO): NO